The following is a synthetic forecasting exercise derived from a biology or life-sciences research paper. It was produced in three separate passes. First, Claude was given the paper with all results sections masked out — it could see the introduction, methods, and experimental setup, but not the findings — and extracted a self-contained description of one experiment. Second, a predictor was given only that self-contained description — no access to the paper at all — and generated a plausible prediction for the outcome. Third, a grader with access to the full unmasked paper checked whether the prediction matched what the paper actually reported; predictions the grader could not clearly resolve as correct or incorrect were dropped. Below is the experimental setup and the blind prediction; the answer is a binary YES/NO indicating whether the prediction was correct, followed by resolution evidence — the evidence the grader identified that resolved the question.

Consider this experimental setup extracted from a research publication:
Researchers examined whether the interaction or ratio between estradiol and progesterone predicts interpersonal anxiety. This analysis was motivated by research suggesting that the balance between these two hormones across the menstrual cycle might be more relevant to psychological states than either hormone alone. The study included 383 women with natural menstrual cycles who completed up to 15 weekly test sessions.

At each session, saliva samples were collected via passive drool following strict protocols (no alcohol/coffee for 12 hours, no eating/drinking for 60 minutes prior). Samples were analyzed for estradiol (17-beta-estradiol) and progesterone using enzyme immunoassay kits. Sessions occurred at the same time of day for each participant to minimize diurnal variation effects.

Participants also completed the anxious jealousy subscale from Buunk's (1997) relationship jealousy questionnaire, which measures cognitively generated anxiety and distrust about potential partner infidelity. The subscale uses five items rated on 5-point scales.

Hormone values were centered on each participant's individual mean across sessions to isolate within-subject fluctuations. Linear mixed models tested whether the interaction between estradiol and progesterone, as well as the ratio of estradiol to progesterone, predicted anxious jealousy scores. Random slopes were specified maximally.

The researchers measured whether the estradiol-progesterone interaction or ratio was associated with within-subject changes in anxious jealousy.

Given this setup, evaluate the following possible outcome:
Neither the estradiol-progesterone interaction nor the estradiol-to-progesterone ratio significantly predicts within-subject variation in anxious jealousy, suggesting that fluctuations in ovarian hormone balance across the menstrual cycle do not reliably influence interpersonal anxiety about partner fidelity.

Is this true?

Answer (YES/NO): YES